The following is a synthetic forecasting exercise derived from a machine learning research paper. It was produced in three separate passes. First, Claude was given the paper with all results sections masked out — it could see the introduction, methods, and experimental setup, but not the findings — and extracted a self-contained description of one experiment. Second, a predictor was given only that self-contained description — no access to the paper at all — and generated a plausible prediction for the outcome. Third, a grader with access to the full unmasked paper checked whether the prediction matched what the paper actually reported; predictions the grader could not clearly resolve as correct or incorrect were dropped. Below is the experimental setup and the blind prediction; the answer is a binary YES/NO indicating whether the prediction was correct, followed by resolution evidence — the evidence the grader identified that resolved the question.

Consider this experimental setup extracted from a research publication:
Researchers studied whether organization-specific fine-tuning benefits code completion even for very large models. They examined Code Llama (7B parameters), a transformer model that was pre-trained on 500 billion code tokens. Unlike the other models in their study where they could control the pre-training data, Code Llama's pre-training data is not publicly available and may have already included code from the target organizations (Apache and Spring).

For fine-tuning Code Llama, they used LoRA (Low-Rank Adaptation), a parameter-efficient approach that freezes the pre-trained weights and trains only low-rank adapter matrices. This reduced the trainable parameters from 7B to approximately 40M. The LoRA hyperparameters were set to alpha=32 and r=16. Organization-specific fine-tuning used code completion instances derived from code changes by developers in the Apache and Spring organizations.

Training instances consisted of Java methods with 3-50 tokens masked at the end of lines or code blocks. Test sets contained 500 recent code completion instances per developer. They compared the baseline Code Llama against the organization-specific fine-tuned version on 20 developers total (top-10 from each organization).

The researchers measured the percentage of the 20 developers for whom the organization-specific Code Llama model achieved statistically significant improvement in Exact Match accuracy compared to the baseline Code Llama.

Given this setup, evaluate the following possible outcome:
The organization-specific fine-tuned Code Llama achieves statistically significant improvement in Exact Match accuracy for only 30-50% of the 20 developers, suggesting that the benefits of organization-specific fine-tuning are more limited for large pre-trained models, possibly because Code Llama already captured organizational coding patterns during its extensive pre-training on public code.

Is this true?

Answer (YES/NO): NO